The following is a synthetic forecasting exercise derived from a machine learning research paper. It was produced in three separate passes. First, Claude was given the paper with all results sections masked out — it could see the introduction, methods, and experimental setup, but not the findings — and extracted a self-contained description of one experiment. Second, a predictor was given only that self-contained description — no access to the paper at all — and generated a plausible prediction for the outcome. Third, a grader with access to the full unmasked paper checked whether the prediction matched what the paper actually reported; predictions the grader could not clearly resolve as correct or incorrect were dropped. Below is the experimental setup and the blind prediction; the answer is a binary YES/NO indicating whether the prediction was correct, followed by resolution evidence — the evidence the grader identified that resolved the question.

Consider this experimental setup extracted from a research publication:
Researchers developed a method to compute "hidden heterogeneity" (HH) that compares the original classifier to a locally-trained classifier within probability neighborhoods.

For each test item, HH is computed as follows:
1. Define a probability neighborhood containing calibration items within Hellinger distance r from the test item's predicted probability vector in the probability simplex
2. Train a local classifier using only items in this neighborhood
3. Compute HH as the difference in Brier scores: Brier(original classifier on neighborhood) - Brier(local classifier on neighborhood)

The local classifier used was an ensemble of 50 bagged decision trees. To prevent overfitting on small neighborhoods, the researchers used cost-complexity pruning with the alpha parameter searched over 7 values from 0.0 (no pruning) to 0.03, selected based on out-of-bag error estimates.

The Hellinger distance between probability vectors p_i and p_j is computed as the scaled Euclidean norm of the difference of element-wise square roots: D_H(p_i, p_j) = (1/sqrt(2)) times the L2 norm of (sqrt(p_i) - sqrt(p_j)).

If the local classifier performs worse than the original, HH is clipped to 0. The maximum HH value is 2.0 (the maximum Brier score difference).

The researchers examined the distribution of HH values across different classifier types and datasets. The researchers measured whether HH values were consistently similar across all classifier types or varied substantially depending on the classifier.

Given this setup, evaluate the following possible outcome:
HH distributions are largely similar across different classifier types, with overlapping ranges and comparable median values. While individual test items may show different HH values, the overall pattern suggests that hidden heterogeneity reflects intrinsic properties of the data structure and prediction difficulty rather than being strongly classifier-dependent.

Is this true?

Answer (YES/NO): NO